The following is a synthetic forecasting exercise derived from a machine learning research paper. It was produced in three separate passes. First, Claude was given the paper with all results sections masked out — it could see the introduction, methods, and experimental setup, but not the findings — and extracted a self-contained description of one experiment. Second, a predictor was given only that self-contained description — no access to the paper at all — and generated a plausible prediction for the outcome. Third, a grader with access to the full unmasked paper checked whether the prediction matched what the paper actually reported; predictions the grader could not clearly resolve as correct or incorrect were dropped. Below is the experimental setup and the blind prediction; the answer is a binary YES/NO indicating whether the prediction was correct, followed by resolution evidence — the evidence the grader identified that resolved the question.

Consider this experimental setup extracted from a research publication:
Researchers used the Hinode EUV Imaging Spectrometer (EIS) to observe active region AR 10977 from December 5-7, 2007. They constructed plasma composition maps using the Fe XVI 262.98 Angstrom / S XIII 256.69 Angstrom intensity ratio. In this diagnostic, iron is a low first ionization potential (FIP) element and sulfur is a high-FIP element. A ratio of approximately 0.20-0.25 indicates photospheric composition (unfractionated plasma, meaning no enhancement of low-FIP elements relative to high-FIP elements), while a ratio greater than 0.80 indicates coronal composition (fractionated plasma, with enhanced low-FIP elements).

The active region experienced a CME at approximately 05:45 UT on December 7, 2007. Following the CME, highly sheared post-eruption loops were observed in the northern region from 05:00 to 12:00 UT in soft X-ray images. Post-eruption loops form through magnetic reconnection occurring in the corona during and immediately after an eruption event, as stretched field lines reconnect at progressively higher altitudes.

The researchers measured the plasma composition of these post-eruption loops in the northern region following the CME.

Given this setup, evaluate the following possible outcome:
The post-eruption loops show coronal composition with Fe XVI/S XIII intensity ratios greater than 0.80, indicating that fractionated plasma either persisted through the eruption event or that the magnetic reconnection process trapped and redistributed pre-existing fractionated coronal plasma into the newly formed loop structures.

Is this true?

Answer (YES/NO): YES